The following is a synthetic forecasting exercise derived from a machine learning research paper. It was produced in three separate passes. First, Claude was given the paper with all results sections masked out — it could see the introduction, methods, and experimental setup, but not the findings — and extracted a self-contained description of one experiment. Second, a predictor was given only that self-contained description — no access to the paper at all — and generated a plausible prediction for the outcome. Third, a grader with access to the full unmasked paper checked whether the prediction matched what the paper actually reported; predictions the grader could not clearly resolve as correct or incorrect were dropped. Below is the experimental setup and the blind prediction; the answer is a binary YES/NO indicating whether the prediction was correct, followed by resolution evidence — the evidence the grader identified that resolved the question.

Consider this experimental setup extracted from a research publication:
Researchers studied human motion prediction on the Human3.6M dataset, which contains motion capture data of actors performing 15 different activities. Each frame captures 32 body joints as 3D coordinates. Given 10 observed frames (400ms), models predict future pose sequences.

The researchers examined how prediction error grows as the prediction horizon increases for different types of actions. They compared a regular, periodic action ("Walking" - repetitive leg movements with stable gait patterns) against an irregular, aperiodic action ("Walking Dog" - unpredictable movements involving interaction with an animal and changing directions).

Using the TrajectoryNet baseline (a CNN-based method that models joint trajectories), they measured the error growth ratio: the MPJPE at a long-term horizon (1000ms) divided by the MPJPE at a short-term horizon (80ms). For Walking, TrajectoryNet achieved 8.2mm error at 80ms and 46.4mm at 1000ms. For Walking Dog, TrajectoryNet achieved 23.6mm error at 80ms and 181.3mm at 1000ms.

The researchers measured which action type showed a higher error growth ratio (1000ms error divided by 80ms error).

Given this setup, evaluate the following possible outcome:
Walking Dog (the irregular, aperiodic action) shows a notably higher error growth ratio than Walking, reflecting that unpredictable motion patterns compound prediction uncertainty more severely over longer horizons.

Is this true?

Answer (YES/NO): YES